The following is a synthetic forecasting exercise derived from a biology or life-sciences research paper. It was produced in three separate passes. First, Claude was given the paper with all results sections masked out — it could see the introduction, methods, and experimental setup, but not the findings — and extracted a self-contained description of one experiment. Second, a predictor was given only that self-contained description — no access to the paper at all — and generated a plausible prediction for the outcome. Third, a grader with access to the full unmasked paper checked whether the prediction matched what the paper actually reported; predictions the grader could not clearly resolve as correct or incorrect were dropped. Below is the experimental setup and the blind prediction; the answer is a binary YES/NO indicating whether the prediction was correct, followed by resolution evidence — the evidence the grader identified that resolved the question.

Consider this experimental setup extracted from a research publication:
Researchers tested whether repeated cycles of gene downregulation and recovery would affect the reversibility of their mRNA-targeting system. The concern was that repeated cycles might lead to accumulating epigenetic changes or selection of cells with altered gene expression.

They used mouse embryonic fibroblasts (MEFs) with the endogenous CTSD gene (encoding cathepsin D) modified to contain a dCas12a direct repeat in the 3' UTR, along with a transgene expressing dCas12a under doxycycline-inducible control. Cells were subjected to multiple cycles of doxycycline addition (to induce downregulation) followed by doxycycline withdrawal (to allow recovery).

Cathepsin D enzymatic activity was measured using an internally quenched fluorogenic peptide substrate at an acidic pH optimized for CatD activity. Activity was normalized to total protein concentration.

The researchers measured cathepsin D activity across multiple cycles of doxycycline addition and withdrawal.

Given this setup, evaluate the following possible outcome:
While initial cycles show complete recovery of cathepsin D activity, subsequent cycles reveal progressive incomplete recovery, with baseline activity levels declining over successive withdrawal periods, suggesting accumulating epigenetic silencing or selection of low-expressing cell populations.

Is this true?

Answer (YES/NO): NO